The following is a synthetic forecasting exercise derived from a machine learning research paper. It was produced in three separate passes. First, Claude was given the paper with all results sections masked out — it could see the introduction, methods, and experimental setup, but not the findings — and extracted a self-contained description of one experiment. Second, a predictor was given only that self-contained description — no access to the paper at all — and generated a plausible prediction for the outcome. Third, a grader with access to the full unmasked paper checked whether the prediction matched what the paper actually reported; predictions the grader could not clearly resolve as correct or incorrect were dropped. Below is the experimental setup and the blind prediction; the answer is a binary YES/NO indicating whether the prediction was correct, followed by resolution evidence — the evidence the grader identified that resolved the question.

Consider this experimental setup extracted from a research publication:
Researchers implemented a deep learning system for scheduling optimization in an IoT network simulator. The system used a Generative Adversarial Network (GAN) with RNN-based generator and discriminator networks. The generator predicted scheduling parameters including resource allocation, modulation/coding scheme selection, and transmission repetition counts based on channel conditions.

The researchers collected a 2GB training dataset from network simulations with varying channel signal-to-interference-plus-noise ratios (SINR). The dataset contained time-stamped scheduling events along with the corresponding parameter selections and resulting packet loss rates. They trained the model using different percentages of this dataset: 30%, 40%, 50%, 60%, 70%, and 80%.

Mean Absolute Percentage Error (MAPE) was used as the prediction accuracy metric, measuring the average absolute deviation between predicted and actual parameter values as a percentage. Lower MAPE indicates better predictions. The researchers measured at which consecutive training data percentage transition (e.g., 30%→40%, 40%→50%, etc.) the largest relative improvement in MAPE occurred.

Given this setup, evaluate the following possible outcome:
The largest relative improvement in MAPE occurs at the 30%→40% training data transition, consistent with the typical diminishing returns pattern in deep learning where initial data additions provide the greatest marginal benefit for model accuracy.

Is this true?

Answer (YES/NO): YES